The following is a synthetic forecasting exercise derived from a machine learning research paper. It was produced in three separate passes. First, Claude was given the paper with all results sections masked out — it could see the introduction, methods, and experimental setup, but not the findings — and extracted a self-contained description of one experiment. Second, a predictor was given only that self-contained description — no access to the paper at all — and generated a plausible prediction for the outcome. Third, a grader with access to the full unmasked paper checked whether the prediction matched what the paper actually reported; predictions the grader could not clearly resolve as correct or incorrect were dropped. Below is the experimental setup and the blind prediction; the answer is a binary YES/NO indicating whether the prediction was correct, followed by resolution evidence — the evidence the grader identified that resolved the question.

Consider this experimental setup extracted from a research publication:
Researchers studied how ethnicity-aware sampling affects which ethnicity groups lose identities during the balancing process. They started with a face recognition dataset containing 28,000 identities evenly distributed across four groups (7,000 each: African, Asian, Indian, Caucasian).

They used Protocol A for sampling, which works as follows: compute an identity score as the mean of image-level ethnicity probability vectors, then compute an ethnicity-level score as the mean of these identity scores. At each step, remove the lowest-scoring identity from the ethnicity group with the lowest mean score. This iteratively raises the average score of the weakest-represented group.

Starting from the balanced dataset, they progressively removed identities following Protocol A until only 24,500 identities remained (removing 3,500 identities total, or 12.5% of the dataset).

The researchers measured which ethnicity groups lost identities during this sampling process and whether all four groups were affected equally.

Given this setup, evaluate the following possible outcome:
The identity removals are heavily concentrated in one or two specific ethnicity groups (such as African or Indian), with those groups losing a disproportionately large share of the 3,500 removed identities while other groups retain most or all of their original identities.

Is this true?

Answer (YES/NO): NO